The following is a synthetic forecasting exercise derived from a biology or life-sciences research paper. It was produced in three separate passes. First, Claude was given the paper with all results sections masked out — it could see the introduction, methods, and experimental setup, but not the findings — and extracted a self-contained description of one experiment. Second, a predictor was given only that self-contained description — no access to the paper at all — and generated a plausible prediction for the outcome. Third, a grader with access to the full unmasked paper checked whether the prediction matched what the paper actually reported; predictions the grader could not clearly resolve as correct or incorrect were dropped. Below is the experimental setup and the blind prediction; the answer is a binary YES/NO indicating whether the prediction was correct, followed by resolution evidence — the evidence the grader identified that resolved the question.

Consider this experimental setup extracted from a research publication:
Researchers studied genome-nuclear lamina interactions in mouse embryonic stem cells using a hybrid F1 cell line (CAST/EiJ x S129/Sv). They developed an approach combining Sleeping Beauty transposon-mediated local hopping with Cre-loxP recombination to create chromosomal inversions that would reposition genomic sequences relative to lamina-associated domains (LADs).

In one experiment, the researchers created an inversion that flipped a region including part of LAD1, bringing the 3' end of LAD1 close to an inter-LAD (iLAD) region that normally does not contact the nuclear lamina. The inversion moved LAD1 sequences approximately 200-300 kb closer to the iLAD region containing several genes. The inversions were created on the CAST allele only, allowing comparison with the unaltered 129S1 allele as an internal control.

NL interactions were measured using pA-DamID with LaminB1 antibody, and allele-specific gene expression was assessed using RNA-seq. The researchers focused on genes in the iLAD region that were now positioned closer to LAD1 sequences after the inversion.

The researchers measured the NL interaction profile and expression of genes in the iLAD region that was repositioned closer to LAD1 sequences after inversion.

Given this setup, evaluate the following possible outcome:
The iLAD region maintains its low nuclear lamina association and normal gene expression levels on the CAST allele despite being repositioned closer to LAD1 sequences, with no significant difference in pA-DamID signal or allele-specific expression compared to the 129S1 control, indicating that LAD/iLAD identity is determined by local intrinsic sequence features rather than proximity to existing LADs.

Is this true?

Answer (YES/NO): NO